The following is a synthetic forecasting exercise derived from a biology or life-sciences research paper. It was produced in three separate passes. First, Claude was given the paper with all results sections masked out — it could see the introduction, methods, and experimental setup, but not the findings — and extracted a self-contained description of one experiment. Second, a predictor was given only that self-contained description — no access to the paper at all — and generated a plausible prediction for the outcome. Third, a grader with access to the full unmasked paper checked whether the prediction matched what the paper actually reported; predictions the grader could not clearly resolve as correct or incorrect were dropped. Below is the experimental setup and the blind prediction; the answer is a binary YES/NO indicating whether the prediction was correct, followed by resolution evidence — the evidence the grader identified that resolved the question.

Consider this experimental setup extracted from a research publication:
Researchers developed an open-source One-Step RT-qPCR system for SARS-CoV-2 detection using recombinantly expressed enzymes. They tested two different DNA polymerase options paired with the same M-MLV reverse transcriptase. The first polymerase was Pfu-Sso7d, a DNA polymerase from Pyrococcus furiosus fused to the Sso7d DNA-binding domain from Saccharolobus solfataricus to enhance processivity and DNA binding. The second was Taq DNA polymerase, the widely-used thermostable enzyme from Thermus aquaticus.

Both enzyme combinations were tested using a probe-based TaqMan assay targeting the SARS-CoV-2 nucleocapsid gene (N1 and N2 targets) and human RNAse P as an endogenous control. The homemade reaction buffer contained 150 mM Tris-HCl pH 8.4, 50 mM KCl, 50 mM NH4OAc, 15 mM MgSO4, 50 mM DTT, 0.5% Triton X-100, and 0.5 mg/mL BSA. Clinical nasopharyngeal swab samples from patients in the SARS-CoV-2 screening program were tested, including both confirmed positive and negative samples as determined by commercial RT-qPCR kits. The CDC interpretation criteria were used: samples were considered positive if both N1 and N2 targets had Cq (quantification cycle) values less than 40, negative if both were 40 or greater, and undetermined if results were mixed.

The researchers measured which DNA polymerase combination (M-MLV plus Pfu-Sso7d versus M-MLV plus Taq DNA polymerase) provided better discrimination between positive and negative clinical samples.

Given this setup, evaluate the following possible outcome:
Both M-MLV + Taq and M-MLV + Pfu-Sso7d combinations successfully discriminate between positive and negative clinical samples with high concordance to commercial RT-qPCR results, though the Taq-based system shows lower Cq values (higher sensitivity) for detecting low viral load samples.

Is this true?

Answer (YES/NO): NO